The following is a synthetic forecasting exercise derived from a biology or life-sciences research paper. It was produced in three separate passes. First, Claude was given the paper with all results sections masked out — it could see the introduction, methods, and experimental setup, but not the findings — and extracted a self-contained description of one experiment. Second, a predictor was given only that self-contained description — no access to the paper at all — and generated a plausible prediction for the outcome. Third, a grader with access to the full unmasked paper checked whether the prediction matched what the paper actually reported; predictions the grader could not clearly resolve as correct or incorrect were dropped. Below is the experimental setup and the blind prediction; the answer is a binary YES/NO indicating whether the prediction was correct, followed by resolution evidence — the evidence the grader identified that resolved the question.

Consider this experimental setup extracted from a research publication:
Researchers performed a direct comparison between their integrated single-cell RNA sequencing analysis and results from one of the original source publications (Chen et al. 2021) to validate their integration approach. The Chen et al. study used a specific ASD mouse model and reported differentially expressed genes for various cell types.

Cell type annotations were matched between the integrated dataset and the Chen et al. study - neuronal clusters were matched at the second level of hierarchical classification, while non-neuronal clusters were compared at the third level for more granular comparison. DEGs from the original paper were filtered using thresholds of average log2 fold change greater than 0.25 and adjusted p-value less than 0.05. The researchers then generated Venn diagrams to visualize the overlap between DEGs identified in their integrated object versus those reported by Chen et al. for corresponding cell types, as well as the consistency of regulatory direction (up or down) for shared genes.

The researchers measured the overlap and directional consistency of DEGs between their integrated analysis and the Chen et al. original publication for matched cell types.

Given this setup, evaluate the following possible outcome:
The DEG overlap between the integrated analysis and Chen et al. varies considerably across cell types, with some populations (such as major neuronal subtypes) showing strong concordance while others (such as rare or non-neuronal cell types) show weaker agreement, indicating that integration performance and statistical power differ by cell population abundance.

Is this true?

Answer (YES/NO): NO